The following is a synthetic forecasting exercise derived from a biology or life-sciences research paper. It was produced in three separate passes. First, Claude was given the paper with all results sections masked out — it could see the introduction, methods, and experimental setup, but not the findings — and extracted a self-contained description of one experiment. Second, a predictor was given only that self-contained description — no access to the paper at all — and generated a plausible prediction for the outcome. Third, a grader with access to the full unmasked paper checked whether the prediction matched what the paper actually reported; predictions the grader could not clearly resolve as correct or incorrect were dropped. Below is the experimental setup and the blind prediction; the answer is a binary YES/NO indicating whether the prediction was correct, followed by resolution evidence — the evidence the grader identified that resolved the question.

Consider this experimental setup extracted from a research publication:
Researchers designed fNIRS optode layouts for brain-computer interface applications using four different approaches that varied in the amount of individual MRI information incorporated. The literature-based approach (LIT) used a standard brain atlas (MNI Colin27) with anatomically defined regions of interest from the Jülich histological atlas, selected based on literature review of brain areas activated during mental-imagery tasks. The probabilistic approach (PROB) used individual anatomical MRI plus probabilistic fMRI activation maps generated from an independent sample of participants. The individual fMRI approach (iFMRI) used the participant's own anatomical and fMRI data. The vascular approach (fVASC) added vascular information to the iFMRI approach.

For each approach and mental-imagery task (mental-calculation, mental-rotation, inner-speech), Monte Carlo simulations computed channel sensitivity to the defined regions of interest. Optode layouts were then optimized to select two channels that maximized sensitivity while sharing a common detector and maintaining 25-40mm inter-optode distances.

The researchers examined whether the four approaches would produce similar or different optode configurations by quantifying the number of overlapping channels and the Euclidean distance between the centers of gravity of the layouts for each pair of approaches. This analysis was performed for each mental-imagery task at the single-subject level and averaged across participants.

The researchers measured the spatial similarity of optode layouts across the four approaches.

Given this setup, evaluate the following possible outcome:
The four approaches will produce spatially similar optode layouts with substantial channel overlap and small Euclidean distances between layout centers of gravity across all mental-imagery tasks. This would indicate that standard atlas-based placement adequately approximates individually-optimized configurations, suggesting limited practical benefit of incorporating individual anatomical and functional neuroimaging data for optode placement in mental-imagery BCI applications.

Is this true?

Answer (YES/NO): NO